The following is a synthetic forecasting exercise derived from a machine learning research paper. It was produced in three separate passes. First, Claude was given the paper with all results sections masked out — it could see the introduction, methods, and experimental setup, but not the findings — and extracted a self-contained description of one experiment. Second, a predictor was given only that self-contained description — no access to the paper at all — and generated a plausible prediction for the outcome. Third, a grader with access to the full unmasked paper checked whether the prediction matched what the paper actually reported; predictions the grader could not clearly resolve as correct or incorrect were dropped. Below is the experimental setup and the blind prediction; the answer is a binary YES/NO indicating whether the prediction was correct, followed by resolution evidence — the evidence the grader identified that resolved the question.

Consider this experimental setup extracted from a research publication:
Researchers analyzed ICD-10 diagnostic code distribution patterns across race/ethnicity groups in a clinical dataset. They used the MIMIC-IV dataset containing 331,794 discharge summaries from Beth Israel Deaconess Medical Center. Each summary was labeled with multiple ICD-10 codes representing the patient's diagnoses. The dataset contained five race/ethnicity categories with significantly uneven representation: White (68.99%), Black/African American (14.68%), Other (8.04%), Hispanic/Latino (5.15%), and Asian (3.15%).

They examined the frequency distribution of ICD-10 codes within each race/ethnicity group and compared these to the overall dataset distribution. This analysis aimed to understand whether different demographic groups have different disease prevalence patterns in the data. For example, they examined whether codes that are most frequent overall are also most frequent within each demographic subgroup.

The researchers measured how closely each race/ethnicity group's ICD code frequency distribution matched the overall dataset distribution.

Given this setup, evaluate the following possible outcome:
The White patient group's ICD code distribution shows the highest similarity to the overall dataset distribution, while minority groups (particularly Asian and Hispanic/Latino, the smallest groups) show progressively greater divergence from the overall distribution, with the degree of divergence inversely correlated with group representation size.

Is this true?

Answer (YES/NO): NO